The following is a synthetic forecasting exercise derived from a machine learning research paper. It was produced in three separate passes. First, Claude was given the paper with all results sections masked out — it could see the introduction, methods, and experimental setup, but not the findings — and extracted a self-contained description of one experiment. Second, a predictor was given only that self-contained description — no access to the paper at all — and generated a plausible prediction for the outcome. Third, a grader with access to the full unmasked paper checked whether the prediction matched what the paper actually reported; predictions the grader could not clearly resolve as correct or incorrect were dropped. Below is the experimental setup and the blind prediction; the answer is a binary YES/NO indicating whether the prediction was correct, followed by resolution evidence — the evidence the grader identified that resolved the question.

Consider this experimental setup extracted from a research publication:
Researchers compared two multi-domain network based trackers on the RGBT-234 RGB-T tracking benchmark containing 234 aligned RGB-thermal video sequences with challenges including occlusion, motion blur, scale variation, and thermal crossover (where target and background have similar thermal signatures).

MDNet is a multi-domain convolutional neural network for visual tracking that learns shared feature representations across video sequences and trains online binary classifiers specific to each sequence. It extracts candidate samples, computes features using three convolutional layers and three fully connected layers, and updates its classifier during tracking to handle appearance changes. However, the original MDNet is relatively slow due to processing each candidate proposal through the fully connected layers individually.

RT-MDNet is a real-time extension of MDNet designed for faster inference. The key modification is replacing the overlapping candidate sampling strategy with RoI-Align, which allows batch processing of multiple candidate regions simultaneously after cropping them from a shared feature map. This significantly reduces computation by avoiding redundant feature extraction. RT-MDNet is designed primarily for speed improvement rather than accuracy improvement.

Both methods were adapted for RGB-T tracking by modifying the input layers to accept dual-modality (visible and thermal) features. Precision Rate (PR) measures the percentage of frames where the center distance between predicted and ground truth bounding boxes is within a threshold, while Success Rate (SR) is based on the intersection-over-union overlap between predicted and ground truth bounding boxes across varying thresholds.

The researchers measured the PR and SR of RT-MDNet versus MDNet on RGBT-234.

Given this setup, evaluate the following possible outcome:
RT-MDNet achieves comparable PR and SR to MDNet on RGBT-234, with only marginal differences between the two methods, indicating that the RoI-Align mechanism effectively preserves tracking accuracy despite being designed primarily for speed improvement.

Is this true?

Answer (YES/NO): NO